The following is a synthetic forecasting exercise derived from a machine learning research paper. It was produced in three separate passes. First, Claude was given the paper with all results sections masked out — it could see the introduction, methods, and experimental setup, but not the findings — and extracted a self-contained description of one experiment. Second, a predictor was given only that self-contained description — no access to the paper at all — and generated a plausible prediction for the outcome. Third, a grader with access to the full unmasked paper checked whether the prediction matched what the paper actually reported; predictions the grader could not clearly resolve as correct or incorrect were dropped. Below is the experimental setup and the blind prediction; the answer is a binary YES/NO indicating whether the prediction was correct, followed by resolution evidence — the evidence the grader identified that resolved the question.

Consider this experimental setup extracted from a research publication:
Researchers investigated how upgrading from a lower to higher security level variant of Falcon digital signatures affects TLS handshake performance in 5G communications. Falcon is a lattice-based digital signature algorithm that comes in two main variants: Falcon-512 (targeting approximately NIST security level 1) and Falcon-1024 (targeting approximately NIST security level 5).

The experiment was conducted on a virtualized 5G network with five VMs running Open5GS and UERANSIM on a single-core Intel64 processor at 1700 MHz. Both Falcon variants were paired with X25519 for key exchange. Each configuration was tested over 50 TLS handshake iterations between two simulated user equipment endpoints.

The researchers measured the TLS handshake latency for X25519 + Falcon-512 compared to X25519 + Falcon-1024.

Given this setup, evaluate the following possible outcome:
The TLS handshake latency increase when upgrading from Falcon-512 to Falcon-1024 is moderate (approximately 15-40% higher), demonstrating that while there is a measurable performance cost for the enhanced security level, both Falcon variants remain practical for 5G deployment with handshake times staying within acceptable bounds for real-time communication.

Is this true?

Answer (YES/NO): NO